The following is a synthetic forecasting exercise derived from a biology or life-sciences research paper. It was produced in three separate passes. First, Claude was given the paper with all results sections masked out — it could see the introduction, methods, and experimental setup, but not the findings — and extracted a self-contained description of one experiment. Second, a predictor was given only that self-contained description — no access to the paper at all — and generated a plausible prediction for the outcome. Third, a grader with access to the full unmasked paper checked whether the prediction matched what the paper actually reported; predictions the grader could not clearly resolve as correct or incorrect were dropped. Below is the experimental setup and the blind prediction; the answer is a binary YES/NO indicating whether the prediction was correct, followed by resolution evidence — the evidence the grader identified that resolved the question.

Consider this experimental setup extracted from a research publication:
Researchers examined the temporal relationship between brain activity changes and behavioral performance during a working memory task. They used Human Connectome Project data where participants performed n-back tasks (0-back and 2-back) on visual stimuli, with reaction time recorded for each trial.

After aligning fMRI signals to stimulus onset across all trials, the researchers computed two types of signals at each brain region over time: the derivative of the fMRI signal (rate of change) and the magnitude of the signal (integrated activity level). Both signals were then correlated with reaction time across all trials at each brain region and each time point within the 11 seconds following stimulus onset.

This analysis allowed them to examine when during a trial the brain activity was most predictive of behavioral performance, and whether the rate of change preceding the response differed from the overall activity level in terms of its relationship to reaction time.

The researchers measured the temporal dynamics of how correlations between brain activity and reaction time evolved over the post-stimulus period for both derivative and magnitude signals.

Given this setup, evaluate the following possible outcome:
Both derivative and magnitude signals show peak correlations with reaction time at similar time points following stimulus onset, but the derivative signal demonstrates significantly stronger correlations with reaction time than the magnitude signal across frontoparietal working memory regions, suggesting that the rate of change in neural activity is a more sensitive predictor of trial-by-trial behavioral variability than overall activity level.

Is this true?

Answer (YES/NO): NO